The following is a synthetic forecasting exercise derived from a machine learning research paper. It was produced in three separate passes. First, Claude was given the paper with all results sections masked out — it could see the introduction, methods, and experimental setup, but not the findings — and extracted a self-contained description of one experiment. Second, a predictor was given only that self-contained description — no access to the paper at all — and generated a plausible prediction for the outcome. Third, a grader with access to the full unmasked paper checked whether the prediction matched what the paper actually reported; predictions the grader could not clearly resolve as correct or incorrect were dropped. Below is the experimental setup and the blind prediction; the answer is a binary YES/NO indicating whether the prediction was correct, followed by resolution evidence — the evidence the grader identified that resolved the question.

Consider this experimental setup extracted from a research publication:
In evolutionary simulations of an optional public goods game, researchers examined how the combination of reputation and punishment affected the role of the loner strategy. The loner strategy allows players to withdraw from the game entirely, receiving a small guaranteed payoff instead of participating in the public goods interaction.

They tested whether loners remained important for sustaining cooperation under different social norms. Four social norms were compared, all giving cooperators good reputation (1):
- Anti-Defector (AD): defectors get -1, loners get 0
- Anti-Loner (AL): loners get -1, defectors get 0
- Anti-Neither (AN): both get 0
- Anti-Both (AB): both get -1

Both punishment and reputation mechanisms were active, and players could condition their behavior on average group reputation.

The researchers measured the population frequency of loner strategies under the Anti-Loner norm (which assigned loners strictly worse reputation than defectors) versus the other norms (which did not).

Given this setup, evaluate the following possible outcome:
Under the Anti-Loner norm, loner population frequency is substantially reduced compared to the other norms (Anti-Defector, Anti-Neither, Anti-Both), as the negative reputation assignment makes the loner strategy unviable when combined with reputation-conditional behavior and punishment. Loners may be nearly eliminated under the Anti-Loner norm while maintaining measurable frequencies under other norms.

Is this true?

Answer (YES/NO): NO